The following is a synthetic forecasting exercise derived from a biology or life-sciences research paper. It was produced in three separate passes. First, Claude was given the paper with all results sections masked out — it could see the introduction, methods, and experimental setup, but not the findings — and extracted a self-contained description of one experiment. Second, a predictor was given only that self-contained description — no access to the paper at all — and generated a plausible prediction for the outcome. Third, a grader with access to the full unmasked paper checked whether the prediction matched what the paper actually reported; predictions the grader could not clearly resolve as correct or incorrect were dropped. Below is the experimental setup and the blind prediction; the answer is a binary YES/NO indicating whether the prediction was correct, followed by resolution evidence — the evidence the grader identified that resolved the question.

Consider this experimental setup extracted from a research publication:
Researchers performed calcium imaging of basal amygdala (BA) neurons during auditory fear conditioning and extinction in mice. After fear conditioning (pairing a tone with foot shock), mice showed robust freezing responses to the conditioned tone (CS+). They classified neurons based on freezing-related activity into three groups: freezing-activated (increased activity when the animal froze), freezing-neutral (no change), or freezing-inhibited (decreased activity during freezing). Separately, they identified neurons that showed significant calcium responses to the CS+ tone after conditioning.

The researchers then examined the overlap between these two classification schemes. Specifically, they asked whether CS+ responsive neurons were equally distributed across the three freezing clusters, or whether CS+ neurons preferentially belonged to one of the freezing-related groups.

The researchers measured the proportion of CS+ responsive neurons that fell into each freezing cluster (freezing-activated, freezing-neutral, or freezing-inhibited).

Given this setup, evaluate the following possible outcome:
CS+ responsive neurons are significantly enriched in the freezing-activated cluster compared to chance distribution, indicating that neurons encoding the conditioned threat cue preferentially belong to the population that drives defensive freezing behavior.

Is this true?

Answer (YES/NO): NO